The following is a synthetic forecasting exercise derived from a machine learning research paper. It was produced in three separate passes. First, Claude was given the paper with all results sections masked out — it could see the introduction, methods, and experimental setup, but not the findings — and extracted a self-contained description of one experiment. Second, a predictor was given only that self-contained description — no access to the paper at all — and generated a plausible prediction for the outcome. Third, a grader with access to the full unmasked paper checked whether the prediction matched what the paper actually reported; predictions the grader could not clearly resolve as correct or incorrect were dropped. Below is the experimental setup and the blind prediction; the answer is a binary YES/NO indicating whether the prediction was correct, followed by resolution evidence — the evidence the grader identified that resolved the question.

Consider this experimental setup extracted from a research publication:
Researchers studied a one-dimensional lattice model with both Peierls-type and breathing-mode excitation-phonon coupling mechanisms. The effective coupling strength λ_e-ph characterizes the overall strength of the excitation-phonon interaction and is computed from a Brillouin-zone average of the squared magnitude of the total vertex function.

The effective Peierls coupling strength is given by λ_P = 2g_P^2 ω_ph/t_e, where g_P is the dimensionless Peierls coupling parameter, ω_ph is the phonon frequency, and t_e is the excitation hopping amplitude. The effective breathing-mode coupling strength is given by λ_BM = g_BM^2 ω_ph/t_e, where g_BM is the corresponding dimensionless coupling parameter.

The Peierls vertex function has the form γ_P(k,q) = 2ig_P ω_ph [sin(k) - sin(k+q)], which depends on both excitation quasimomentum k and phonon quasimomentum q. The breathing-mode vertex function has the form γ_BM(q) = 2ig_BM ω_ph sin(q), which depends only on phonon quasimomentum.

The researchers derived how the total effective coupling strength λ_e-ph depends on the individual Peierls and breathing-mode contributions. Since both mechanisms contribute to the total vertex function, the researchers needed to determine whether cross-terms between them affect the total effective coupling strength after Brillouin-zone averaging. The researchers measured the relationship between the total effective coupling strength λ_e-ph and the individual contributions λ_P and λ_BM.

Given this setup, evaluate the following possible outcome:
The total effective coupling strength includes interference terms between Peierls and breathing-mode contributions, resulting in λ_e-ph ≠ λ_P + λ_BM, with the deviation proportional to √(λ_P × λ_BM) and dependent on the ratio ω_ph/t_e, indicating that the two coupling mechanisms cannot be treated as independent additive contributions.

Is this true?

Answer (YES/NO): NO